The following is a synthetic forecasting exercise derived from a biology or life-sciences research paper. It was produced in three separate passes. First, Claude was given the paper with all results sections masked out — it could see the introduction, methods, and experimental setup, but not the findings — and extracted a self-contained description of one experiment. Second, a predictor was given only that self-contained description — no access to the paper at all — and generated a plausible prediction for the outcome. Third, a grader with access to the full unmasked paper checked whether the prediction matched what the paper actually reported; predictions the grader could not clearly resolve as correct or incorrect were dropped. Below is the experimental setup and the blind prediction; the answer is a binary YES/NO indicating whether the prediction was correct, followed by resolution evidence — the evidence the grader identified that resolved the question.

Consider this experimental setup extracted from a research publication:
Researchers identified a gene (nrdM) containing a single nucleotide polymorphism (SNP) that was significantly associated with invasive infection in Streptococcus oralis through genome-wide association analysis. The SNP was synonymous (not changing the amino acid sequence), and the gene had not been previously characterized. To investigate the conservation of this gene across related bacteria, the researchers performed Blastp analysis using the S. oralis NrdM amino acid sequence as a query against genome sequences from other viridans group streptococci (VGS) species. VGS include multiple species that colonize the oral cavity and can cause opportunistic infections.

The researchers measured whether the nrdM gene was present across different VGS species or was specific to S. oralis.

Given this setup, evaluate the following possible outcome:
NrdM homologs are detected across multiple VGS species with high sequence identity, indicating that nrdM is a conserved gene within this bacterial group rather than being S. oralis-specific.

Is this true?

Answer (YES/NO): YES